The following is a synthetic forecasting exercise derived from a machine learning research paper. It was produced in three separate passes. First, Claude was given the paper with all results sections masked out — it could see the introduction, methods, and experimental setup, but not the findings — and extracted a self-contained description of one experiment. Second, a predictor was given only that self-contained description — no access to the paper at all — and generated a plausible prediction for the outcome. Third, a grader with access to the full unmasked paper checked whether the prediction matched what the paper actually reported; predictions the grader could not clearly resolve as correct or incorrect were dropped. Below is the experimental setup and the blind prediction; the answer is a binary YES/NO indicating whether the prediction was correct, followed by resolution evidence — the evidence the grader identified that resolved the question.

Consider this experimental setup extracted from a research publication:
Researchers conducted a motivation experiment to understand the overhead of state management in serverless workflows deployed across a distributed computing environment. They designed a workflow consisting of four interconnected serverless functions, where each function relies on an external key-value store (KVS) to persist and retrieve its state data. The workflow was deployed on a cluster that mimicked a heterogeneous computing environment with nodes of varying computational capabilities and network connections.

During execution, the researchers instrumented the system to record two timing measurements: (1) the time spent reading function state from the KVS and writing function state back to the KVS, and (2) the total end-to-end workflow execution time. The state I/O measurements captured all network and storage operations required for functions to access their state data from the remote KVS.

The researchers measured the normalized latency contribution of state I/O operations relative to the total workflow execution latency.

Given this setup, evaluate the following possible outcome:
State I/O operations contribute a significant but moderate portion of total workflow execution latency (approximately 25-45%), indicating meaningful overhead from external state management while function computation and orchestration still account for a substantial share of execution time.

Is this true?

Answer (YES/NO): YES